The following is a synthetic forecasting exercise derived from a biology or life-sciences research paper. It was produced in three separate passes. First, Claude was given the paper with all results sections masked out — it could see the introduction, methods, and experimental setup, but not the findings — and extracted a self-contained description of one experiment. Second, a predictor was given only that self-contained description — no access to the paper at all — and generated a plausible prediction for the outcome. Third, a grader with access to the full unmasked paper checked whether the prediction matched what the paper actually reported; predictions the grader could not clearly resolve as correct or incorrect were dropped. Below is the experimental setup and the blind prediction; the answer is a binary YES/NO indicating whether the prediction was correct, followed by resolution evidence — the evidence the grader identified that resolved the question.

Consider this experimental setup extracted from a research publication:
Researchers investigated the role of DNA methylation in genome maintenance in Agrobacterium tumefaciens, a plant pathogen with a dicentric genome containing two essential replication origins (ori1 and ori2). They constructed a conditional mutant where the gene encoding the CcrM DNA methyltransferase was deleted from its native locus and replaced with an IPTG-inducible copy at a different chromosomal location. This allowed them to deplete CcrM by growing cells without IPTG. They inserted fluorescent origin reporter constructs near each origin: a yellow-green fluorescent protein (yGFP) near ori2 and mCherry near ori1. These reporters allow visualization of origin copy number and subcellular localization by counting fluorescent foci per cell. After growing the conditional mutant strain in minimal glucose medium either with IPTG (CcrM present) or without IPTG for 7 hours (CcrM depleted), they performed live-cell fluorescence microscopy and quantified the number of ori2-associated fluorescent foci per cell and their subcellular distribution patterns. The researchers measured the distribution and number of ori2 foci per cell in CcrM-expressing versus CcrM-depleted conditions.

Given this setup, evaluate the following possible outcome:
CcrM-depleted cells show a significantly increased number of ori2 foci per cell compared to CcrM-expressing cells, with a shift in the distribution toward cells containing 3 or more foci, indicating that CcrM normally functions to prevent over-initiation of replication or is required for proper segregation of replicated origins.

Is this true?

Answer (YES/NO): NO